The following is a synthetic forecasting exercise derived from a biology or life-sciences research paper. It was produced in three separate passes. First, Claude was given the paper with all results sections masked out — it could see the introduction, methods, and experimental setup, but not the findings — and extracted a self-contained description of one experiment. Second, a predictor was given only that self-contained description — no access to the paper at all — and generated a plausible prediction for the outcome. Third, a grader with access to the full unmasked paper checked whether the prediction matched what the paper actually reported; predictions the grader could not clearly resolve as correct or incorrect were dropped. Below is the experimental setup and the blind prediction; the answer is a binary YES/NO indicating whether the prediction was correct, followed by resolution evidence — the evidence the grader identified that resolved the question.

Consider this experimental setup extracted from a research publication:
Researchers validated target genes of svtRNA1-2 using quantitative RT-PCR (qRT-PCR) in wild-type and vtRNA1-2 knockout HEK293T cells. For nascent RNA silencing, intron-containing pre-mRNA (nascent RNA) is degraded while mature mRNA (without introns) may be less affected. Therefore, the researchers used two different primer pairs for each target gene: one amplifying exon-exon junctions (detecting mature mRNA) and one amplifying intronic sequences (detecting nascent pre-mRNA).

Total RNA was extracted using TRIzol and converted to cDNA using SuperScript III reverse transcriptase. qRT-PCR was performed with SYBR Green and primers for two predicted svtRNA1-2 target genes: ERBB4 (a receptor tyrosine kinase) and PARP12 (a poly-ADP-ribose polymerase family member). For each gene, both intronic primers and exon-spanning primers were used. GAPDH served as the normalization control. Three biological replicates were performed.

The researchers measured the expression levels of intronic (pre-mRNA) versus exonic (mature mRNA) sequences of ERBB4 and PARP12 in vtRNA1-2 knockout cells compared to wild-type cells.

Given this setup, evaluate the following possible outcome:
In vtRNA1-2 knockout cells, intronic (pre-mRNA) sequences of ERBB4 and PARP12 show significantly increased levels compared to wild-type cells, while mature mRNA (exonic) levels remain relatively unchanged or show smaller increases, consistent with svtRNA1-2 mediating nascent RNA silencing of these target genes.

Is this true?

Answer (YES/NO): NO